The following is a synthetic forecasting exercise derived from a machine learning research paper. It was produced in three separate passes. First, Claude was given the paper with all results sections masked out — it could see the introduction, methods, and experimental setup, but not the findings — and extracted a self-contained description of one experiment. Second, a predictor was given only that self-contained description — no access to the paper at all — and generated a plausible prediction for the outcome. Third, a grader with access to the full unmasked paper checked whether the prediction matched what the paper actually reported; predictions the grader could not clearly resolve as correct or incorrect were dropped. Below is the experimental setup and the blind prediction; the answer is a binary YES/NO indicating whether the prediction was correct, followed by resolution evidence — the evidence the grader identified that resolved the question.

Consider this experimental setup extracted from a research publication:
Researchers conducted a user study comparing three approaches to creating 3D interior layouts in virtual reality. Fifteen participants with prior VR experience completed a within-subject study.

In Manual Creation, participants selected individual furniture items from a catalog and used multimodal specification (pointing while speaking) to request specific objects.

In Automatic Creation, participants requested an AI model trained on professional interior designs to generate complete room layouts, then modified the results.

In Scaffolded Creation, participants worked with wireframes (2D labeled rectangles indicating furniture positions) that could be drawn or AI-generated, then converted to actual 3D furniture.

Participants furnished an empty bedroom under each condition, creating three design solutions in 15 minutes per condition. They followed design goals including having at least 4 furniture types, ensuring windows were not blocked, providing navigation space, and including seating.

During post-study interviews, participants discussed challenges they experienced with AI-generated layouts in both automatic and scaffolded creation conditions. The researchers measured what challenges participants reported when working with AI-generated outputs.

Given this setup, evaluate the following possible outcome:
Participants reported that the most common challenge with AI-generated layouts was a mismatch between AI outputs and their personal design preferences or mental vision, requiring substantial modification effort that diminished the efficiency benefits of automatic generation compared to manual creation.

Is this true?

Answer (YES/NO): NO